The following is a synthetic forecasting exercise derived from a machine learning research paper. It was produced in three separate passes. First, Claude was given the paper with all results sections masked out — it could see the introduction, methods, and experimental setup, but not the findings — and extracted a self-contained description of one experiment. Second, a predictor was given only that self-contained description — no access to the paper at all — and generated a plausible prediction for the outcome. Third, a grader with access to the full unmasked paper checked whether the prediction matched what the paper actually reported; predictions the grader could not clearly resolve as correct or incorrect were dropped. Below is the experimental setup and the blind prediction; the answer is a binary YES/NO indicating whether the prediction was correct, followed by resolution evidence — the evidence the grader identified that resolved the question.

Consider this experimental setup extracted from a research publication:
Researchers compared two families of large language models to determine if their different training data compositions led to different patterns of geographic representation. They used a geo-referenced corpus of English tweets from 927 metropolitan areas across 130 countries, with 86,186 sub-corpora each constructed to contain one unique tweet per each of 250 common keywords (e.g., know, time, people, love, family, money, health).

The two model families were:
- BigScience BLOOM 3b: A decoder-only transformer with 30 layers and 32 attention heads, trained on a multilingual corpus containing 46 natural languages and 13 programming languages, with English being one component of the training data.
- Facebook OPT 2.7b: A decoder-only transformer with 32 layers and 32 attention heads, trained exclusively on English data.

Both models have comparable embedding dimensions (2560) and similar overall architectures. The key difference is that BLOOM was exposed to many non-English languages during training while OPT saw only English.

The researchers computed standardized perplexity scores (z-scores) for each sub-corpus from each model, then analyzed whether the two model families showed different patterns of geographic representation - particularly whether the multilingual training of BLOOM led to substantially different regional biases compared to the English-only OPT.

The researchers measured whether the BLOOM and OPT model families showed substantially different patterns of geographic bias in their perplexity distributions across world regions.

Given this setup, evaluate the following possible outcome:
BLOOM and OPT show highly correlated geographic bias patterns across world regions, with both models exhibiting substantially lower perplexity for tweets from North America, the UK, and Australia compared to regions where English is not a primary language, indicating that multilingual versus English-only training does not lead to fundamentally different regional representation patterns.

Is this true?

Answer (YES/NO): NO